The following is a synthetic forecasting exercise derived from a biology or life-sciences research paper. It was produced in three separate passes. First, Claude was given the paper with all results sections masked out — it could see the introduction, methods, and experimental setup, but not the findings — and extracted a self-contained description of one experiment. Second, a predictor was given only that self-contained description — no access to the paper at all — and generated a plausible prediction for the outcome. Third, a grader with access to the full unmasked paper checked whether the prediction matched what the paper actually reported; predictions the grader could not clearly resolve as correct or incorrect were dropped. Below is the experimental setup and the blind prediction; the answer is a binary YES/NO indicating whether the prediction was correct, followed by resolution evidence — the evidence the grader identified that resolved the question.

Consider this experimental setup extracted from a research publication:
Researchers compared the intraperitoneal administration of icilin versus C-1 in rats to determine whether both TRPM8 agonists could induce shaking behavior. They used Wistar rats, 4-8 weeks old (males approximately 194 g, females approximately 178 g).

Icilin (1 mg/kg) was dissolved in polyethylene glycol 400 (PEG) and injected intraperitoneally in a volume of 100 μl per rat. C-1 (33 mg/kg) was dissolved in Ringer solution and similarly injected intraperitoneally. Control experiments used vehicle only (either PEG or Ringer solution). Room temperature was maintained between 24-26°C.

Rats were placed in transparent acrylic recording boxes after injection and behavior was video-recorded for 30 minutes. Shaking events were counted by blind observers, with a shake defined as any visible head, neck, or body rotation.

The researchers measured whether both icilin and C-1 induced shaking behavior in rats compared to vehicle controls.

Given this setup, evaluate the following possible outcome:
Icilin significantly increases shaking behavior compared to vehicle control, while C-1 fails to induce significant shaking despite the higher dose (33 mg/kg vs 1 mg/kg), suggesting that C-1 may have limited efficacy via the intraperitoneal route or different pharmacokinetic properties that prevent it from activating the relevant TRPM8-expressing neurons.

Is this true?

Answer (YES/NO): NO